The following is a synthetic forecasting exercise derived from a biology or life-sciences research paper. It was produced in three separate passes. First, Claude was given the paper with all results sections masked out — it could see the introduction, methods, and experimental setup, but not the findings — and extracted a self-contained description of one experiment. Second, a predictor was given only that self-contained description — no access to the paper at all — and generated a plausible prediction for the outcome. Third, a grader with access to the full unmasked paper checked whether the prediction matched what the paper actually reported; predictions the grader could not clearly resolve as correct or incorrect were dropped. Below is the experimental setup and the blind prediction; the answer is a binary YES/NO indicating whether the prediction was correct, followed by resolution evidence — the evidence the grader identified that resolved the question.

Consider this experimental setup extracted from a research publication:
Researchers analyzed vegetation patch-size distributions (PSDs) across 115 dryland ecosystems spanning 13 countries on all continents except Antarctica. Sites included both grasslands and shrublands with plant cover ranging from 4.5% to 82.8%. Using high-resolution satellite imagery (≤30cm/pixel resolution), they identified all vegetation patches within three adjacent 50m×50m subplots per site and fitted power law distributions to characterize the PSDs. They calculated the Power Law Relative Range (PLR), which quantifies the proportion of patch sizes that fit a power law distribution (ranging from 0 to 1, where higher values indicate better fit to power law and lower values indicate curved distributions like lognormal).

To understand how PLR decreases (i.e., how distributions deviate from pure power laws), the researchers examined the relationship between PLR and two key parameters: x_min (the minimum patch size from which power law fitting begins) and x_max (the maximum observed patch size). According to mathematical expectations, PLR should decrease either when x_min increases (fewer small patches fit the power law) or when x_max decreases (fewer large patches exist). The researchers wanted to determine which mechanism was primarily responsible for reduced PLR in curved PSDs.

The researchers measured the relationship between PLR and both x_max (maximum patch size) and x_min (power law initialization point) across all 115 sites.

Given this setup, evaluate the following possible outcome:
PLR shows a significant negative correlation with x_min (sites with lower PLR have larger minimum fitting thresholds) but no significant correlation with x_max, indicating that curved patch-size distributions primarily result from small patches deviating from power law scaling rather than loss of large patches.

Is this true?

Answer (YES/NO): NO